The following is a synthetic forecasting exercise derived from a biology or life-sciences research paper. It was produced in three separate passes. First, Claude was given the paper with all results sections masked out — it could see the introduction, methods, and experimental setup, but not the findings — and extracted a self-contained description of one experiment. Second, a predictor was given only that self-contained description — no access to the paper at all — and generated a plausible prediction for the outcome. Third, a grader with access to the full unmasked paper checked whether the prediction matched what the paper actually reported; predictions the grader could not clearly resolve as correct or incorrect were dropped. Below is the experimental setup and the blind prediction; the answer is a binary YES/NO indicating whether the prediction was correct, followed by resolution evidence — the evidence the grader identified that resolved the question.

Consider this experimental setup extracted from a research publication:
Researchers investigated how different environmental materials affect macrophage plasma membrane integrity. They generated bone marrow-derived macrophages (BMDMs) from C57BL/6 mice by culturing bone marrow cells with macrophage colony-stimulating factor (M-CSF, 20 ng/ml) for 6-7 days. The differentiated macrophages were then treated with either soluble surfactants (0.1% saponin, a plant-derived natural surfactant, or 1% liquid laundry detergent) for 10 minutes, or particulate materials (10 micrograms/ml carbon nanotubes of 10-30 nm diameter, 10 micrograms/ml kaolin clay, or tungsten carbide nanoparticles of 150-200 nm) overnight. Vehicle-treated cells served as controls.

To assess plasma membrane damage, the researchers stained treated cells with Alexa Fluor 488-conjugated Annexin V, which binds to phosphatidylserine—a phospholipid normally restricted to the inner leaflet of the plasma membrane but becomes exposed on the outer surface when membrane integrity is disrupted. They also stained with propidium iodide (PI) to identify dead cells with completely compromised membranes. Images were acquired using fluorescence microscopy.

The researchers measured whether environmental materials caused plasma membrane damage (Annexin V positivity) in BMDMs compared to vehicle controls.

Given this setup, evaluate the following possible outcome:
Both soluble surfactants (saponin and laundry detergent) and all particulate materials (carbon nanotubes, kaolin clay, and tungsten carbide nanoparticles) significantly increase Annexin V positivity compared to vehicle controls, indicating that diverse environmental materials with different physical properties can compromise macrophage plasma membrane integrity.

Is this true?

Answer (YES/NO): YES